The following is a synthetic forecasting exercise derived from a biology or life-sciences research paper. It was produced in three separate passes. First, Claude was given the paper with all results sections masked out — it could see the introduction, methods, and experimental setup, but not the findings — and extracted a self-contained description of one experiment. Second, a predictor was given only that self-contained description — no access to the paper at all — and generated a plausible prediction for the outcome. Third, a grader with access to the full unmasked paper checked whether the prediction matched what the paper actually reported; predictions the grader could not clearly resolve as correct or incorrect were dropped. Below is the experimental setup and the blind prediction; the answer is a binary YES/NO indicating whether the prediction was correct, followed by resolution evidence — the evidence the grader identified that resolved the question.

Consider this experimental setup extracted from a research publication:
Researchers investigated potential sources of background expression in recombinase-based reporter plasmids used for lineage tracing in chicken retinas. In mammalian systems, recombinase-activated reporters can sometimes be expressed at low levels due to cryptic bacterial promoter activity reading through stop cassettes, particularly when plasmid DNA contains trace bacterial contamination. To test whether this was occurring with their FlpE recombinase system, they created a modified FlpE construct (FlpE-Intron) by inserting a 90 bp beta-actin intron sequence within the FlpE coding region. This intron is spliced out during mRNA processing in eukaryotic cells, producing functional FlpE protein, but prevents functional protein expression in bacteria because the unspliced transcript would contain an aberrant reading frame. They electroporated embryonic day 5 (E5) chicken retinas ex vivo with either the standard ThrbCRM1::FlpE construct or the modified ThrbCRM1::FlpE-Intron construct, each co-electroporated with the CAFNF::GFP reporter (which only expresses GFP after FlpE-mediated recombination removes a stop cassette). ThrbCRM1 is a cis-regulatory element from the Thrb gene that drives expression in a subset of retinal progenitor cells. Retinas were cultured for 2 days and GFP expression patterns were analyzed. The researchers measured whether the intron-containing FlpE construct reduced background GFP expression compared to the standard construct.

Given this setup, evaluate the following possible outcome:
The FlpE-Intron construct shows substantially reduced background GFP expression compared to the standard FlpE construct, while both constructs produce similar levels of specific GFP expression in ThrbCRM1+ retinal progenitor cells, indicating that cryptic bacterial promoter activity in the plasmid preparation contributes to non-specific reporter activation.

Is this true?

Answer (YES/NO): NO